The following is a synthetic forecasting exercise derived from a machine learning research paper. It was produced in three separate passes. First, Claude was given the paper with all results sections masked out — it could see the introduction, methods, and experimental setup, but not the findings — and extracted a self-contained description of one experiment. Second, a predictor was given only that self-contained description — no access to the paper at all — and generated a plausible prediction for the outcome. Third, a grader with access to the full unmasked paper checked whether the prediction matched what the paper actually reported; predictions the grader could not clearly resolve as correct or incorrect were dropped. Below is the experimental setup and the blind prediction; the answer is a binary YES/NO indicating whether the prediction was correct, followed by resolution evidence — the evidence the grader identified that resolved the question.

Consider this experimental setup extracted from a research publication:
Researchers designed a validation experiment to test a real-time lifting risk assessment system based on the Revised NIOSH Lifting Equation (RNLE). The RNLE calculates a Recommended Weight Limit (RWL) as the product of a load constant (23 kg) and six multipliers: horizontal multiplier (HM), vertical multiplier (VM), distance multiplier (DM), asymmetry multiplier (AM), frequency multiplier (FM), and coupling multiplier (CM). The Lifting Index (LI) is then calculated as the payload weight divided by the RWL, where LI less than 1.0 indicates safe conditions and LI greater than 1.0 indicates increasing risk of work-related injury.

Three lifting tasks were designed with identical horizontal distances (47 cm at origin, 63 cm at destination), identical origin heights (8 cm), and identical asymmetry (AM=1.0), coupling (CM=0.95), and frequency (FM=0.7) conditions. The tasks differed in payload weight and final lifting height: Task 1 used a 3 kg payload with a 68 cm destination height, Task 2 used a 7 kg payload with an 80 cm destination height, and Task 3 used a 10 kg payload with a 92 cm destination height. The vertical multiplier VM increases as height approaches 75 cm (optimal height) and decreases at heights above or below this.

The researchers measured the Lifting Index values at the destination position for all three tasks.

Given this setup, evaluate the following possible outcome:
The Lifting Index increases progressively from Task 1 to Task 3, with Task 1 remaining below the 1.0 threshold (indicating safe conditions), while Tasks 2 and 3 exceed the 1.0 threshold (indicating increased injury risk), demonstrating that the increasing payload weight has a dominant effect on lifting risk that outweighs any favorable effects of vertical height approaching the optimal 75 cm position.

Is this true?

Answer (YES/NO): YES